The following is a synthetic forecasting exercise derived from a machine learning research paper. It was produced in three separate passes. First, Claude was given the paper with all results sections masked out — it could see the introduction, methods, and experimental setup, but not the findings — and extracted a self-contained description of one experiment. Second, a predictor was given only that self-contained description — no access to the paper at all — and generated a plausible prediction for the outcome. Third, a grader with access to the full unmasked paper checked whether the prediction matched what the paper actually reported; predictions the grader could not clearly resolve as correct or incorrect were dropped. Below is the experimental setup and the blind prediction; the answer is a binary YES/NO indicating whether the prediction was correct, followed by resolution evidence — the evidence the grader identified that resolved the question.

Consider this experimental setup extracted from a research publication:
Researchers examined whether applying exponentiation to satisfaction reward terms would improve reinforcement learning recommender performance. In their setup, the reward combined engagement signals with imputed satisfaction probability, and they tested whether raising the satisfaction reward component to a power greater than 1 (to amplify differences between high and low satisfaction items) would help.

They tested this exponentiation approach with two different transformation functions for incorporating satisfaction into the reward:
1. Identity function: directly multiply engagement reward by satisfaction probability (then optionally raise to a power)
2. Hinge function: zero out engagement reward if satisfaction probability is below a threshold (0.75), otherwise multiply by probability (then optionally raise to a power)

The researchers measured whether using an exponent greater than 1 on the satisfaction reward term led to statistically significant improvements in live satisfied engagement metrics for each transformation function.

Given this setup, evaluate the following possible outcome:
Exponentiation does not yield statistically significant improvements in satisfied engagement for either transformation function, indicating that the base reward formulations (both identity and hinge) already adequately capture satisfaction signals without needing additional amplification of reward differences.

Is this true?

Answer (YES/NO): NO